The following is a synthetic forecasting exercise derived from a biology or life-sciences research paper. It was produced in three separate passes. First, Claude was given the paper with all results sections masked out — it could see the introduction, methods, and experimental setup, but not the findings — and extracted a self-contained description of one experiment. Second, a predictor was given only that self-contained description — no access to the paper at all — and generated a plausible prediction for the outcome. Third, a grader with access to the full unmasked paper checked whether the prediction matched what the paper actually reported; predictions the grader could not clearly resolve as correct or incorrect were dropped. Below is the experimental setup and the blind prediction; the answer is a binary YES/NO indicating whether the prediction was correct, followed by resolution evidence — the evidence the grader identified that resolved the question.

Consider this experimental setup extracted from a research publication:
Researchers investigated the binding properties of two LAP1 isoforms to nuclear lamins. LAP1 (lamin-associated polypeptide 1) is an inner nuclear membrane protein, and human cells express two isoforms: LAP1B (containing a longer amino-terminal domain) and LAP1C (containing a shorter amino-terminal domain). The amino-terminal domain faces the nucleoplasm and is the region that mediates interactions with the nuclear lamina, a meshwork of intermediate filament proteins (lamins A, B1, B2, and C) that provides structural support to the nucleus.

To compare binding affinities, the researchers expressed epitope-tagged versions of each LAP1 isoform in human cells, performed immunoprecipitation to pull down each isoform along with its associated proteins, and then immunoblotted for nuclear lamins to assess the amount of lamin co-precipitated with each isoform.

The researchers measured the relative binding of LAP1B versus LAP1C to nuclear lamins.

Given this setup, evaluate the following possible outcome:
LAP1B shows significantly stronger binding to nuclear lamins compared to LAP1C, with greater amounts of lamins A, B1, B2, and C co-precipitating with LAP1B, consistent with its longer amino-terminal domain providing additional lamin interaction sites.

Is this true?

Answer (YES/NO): NO